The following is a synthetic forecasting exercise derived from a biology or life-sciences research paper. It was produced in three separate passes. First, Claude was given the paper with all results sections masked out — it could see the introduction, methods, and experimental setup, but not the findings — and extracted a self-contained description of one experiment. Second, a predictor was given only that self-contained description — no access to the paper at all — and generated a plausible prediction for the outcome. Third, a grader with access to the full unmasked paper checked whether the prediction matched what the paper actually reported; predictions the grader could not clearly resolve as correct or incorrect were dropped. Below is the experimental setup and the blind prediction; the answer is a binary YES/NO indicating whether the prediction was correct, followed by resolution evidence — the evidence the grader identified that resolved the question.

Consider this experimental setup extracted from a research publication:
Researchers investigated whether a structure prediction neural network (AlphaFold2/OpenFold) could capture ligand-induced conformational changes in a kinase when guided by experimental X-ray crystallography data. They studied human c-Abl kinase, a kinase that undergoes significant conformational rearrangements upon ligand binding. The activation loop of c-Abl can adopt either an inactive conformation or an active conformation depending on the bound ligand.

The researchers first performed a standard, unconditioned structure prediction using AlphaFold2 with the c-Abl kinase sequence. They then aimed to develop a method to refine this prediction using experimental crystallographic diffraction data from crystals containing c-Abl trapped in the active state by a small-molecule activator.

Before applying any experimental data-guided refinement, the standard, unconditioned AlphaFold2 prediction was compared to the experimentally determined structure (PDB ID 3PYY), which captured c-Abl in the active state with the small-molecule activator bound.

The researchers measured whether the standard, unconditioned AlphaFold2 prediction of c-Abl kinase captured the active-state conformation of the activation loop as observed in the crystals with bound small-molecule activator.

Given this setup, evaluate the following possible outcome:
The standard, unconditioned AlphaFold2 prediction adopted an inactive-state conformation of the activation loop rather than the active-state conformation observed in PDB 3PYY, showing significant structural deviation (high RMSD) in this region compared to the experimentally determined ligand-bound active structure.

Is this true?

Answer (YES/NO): YES